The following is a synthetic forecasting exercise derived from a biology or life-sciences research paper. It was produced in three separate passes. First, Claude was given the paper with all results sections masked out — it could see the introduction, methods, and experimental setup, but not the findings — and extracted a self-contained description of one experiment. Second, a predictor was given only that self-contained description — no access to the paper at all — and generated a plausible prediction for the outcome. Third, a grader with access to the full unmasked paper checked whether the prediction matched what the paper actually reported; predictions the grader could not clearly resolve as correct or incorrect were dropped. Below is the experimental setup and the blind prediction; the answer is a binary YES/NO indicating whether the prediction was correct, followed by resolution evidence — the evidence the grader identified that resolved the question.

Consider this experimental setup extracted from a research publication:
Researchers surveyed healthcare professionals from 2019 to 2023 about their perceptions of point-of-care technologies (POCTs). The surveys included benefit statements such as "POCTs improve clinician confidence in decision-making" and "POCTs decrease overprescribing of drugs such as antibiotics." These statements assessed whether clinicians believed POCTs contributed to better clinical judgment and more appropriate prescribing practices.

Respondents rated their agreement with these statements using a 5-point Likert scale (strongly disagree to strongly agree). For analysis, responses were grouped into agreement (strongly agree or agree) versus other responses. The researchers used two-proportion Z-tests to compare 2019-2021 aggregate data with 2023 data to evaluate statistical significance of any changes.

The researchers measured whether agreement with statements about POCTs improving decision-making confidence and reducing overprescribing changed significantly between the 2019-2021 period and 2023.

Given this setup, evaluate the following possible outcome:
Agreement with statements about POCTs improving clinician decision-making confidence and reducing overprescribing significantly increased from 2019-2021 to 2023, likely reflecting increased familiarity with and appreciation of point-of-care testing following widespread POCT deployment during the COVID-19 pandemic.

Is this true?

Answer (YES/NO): NO